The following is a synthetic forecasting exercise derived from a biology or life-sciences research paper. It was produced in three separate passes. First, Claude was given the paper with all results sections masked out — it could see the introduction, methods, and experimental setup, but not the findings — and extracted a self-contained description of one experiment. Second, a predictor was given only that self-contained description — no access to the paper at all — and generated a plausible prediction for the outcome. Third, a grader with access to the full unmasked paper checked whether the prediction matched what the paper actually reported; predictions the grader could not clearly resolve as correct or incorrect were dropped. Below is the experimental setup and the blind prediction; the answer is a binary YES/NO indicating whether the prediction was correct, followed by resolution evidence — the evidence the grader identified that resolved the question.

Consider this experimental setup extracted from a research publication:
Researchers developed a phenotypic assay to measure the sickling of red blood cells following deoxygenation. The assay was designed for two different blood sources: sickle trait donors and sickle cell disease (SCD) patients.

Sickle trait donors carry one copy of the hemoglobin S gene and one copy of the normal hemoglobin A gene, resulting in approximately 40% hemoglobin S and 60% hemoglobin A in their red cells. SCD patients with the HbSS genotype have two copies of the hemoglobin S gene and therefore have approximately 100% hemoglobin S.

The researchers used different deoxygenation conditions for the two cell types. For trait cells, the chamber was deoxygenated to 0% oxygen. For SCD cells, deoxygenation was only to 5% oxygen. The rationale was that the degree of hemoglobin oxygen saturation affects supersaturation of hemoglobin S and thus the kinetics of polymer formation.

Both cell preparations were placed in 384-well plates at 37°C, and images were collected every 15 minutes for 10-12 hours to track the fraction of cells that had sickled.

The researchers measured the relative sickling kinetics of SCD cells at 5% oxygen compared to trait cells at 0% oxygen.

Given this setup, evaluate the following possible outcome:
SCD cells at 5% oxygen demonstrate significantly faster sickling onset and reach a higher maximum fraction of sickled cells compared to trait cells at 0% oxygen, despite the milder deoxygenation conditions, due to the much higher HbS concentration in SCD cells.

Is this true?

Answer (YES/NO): NO